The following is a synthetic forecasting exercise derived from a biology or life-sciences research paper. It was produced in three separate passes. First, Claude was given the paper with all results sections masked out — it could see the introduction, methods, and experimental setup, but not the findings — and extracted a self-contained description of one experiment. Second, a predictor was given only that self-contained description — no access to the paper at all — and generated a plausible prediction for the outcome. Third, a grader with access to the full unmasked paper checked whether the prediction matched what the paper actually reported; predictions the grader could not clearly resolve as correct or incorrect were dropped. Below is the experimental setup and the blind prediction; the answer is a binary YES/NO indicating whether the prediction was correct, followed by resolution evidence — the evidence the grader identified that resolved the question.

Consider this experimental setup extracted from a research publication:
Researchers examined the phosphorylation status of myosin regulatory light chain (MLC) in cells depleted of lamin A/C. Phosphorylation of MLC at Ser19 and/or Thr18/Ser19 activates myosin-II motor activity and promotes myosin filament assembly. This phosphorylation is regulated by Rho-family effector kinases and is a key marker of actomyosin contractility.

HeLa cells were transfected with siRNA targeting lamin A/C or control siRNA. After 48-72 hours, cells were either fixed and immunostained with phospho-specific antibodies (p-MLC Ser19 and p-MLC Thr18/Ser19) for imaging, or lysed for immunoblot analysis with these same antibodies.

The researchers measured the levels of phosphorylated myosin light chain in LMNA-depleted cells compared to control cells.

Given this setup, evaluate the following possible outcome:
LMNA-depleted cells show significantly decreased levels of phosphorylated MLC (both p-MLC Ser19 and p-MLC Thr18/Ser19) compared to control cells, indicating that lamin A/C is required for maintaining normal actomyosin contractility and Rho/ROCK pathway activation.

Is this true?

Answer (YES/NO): NO